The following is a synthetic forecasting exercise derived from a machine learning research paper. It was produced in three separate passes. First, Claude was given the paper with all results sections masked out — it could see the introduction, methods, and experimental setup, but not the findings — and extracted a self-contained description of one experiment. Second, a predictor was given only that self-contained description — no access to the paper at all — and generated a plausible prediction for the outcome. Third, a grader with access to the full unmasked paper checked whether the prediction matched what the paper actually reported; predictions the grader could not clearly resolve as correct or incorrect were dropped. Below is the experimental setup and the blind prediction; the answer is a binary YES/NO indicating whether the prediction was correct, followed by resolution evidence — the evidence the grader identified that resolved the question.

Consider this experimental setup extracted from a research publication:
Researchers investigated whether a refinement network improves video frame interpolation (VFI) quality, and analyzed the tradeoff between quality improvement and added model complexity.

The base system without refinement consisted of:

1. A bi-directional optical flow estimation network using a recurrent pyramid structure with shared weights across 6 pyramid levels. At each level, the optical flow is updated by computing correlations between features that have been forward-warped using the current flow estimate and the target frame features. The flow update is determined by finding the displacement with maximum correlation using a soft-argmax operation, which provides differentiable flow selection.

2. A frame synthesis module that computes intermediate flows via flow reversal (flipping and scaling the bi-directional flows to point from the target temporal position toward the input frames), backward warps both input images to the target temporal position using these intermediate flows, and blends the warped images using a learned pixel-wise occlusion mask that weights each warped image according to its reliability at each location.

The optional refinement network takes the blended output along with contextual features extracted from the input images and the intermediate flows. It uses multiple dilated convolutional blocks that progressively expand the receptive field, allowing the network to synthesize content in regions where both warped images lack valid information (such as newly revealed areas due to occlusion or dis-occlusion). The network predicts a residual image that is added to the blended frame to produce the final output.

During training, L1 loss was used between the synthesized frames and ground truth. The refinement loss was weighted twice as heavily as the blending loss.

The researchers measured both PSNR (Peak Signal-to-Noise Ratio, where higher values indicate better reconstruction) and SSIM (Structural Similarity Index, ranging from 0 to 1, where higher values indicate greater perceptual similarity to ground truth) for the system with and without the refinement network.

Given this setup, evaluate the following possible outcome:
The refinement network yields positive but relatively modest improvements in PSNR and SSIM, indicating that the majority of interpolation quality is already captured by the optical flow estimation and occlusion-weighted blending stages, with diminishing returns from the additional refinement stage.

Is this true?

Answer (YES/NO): NO